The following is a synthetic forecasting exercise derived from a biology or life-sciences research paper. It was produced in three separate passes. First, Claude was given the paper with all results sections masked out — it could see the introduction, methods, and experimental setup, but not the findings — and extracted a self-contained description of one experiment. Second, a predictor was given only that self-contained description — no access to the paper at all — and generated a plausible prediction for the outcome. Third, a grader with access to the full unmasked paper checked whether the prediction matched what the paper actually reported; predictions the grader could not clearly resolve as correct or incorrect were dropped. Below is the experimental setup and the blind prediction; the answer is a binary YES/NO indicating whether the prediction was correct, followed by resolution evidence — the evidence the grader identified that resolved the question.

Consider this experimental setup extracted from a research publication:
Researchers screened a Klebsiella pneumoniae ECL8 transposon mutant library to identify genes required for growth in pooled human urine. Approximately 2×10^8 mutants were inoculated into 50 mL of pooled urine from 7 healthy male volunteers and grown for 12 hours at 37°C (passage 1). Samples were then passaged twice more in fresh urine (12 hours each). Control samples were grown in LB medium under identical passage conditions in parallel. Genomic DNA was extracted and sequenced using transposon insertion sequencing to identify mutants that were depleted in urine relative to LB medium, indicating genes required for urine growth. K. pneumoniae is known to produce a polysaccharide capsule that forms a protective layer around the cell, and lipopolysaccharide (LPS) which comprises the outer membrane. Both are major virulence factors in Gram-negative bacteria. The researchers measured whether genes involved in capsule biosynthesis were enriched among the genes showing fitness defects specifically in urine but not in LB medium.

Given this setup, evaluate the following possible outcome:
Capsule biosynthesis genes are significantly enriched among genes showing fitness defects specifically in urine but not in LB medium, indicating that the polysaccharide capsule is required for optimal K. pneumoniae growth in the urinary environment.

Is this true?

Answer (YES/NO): NO